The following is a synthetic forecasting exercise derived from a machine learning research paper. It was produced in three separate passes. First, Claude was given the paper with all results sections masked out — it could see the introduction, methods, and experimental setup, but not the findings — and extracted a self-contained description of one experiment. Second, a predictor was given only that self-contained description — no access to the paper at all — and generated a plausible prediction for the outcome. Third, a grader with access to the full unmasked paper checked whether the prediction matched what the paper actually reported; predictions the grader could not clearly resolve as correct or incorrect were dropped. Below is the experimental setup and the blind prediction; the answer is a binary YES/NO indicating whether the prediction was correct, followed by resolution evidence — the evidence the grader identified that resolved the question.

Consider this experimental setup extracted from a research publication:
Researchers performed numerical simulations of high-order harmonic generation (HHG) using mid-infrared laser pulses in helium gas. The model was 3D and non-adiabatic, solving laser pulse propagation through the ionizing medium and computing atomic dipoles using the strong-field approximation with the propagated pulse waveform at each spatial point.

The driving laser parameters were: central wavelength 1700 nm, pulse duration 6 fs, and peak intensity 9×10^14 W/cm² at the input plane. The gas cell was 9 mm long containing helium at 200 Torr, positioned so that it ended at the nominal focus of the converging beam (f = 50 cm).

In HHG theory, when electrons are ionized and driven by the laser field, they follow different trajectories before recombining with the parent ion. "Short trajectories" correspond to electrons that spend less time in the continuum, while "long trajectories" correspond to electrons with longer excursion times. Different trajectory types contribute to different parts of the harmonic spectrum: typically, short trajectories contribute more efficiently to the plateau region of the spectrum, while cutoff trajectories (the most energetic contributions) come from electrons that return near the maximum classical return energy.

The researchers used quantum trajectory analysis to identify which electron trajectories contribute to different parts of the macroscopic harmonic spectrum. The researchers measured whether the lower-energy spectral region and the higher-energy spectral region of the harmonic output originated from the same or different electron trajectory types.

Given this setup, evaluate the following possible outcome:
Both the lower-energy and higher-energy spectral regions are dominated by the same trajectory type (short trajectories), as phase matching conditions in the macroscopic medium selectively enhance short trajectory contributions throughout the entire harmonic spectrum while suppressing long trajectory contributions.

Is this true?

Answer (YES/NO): NO